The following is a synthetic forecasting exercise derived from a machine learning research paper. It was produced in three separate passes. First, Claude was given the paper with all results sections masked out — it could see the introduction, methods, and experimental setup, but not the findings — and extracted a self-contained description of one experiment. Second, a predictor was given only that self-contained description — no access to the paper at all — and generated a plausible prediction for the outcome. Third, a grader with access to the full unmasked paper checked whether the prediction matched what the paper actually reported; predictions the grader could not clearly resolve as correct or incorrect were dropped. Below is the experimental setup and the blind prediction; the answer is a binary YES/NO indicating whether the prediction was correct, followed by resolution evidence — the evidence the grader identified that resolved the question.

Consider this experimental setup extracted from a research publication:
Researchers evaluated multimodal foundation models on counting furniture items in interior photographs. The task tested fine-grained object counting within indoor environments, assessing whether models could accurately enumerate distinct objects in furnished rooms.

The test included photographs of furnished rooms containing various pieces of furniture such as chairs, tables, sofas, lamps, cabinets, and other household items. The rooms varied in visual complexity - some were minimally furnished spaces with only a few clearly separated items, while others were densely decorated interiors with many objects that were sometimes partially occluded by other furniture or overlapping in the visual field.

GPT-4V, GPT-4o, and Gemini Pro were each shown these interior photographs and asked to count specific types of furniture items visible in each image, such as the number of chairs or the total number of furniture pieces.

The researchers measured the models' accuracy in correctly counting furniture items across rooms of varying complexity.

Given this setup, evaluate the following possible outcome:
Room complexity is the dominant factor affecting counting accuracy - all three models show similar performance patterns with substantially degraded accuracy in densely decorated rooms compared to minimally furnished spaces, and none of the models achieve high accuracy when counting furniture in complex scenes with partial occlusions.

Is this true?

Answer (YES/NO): NO